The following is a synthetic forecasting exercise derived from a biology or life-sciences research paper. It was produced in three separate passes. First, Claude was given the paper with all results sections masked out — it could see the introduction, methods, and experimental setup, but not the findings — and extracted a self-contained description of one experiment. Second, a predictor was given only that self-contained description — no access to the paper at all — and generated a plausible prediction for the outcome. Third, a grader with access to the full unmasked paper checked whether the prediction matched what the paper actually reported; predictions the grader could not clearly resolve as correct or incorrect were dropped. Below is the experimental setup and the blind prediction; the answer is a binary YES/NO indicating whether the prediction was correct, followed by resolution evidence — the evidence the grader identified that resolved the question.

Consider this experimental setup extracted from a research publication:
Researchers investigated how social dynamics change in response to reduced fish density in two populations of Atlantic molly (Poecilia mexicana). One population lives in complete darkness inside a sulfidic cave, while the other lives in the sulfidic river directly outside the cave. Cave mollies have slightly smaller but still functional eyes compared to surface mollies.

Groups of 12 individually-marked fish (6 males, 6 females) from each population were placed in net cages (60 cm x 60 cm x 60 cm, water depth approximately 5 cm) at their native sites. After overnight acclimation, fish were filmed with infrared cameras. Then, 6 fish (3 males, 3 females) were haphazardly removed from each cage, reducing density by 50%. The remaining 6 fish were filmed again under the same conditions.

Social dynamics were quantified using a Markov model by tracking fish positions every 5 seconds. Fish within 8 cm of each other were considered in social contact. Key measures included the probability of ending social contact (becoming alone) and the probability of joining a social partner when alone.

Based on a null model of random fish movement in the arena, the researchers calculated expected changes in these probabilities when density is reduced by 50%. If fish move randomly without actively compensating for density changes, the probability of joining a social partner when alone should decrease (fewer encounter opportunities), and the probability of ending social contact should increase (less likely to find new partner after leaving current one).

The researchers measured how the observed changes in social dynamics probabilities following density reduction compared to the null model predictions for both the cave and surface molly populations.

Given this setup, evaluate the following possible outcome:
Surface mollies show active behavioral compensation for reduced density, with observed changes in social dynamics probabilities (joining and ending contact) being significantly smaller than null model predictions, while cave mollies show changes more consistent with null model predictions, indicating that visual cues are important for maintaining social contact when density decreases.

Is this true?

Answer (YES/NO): YES